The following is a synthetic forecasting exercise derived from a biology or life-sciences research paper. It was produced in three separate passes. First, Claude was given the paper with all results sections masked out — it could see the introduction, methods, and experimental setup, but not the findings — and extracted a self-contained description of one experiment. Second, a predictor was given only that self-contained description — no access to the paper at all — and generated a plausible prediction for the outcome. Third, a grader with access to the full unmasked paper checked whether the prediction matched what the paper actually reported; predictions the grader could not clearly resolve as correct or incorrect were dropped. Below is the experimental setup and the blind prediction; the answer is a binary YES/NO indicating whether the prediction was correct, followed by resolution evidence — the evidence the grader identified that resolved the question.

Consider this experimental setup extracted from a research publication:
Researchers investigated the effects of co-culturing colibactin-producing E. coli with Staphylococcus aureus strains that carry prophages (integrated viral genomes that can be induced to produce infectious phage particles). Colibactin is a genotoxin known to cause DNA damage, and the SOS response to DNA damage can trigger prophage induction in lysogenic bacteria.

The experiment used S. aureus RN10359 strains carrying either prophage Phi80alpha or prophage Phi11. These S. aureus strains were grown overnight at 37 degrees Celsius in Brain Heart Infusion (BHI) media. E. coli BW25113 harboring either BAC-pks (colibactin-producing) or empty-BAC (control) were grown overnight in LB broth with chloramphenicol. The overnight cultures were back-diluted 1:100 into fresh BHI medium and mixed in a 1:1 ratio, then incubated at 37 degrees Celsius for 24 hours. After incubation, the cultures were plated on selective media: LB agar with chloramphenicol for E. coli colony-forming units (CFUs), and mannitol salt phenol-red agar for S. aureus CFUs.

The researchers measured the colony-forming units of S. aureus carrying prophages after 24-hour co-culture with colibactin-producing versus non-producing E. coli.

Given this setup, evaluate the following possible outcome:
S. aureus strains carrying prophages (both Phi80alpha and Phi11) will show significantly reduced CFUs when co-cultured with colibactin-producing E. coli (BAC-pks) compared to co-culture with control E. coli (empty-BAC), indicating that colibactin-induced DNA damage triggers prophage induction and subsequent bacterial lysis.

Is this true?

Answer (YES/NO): YES